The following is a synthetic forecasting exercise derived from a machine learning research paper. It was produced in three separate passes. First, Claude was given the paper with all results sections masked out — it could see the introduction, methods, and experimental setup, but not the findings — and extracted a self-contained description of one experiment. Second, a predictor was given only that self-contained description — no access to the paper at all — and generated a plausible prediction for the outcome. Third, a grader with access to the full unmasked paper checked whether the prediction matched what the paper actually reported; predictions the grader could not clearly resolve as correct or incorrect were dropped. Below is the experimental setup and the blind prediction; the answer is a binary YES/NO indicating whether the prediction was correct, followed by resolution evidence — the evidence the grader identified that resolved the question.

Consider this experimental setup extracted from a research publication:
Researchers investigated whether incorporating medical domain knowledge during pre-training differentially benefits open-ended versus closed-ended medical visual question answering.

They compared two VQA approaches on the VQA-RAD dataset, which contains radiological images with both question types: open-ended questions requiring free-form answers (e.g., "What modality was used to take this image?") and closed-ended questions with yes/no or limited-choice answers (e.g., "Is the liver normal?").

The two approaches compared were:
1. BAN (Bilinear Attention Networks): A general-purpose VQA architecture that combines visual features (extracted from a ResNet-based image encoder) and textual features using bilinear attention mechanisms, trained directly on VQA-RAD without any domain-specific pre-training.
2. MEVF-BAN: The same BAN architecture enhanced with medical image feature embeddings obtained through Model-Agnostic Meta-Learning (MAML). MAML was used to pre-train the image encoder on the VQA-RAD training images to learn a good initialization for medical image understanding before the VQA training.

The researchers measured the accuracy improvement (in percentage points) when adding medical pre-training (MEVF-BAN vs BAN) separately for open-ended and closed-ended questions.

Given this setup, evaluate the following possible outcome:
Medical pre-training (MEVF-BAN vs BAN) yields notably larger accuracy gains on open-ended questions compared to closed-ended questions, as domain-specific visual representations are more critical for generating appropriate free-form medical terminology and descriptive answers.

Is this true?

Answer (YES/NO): YES